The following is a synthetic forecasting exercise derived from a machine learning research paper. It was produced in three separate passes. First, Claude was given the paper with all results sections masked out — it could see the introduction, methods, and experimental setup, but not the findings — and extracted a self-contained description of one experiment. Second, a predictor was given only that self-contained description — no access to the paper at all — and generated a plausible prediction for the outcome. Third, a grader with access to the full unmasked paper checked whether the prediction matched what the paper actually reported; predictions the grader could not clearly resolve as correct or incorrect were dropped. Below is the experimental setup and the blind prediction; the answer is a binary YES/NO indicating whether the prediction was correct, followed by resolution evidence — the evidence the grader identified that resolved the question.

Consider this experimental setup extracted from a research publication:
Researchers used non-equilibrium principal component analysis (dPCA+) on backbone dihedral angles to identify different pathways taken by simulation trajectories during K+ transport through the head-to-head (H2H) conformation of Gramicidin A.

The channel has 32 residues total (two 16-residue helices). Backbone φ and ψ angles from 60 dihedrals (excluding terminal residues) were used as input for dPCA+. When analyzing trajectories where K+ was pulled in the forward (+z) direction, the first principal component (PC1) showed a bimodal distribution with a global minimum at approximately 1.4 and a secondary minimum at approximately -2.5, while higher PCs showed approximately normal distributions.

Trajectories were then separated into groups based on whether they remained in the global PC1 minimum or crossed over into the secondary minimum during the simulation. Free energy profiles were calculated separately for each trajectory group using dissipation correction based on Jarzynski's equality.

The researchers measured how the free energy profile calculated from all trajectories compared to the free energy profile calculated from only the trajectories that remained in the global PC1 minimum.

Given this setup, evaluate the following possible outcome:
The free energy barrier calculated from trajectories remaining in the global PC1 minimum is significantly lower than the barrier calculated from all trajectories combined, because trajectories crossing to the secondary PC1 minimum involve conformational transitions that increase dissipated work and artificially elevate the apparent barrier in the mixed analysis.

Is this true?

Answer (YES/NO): YES